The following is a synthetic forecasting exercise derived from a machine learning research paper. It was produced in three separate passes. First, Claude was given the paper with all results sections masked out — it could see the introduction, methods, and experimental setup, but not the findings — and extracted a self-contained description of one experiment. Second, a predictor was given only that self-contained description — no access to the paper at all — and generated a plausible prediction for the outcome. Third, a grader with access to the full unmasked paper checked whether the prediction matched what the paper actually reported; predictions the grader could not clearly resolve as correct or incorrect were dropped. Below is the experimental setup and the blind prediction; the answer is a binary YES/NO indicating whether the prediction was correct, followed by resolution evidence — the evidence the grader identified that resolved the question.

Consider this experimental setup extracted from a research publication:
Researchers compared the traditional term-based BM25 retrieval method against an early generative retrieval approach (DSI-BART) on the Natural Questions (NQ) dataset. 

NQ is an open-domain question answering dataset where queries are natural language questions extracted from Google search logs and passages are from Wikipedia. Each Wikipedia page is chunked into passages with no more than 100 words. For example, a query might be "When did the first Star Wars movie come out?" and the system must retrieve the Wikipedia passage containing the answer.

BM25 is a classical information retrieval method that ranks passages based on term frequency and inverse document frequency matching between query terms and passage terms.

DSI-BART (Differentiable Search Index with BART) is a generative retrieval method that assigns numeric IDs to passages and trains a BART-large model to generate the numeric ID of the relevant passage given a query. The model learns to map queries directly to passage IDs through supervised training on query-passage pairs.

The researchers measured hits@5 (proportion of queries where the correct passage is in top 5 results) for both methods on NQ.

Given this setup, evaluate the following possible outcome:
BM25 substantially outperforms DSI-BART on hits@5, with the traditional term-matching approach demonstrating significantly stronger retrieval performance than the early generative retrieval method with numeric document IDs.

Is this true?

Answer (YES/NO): YES